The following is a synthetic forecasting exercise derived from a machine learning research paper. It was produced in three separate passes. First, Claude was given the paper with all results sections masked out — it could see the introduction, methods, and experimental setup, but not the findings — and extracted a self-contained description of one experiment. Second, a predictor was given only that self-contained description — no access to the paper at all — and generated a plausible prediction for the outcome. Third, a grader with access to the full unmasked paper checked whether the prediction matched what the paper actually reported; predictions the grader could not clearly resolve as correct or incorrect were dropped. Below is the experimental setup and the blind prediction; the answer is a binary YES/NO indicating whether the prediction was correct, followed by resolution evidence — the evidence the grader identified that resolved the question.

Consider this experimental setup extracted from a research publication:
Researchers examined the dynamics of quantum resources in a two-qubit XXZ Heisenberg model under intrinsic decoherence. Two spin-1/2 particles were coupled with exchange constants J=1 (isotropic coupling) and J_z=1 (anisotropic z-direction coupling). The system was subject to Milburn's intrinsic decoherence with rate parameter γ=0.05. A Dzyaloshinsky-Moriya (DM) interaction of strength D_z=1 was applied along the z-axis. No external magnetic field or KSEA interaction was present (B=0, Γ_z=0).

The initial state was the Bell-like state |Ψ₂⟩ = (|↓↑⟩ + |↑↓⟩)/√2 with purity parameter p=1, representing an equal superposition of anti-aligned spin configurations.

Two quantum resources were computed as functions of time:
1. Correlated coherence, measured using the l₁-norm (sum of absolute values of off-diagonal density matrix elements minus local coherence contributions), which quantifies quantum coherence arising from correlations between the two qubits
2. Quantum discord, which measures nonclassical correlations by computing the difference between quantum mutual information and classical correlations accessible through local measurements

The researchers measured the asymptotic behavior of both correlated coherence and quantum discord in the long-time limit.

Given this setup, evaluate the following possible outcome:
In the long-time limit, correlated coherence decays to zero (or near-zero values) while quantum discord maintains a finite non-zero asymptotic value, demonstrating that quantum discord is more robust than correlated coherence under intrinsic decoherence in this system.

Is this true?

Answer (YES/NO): NO